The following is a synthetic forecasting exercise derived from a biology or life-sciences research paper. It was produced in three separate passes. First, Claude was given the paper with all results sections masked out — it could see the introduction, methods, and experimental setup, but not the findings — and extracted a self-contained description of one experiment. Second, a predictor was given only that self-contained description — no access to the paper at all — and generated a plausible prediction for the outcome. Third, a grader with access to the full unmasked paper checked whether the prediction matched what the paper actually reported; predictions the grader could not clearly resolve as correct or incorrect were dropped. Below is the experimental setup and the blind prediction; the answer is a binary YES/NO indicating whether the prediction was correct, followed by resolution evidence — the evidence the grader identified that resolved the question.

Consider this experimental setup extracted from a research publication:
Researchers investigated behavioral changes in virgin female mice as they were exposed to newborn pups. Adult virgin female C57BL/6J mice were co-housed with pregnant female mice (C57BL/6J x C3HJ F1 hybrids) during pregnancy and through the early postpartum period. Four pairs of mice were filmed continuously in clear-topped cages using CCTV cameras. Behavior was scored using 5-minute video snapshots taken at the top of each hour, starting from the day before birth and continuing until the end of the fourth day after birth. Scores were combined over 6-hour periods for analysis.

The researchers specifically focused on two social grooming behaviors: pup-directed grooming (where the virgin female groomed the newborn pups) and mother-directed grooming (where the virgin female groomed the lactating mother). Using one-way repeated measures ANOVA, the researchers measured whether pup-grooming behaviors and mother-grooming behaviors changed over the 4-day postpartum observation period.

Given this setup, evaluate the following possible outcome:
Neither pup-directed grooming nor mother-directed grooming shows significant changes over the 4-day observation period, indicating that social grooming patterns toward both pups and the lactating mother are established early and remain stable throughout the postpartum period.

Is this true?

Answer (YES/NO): NO